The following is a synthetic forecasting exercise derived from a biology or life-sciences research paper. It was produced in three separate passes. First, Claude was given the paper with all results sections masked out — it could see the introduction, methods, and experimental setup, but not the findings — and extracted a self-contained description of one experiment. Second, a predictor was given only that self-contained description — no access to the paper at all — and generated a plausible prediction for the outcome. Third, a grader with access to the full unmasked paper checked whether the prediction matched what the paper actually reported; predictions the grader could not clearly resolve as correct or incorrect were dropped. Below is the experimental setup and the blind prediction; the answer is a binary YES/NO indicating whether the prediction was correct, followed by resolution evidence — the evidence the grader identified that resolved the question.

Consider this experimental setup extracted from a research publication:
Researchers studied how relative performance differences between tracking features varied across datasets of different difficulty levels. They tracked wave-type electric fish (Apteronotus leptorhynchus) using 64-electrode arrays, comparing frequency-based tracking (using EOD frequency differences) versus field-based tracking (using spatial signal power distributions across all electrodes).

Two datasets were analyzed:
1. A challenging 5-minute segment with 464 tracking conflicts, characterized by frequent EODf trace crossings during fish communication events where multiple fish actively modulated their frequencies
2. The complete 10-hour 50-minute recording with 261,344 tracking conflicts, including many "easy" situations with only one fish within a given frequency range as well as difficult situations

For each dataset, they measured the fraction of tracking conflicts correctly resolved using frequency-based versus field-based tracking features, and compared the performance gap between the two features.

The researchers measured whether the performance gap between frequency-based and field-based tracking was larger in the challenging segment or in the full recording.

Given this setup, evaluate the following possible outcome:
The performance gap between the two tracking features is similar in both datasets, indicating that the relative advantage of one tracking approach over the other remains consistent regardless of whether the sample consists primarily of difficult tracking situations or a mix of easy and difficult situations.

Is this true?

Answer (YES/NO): NO